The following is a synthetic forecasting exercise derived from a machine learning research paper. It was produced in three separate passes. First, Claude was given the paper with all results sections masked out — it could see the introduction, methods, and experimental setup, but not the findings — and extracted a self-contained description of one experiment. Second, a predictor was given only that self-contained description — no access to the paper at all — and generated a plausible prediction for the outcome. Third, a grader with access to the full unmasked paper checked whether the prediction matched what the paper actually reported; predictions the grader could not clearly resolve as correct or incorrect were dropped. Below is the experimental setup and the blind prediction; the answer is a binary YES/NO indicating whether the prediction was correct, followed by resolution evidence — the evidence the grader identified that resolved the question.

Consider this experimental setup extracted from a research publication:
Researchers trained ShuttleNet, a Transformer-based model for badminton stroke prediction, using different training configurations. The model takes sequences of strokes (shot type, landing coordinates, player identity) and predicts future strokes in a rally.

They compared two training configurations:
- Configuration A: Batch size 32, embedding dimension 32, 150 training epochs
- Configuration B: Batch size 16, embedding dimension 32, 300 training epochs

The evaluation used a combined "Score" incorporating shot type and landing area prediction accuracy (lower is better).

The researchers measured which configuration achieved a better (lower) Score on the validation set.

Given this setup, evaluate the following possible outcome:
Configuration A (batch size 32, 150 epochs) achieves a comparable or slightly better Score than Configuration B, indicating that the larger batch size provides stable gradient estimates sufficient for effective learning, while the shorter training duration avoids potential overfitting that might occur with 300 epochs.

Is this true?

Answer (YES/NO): NO